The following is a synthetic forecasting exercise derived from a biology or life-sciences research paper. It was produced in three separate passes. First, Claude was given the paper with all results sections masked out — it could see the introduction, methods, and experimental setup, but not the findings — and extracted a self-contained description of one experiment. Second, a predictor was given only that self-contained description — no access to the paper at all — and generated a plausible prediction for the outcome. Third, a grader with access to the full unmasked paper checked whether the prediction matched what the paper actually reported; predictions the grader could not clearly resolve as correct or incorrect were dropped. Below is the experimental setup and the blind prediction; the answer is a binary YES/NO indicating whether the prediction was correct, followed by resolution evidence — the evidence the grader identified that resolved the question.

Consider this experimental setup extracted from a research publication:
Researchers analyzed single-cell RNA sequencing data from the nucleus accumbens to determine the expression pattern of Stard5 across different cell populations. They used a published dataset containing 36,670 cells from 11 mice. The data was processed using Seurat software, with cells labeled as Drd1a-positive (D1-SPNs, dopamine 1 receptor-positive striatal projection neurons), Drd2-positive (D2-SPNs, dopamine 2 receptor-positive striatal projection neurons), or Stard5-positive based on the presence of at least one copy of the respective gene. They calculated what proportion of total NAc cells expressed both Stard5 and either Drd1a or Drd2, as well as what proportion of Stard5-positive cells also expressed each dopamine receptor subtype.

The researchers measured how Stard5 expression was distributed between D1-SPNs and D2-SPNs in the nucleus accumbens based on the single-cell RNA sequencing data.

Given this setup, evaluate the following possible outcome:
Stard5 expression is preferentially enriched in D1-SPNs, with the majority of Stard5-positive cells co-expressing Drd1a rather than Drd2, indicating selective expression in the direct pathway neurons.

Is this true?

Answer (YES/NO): NO